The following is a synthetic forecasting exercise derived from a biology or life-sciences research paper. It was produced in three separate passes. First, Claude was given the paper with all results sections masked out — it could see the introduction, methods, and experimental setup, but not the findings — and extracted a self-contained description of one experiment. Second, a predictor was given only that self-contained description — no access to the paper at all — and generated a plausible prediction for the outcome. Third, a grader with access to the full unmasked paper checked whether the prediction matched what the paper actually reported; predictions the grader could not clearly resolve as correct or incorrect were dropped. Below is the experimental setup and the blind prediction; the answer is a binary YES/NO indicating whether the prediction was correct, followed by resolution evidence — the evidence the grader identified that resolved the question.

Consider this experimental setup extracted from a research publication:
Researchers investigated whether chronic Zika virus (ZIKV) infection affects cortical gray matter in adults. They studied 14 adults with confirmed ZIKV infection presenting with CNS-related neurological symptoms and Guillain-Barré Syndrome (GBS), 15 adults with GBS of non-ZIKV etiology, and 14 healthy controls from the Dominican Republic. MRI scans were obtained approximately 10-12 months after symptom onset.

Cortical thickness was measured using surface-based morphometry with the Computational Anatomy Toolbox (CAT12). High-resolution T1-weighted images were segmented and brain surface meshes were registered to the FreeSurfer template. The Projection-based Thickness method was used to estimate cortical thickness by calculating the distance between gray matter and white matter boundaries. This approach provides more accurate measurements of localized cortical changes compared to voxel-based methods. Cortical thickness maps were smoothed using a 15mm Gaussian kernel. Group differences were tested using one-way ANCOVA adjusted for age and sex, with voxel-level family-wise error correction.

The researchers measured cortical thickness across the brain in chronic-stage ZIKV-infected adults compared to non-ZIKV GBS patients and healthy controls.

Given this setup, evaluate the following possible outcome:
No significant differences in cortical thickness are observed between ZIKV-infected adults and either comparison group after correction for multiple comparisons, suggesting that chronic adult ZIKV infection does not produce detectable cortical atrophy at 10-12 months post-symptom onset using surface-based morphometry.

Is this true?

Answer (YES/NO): YES